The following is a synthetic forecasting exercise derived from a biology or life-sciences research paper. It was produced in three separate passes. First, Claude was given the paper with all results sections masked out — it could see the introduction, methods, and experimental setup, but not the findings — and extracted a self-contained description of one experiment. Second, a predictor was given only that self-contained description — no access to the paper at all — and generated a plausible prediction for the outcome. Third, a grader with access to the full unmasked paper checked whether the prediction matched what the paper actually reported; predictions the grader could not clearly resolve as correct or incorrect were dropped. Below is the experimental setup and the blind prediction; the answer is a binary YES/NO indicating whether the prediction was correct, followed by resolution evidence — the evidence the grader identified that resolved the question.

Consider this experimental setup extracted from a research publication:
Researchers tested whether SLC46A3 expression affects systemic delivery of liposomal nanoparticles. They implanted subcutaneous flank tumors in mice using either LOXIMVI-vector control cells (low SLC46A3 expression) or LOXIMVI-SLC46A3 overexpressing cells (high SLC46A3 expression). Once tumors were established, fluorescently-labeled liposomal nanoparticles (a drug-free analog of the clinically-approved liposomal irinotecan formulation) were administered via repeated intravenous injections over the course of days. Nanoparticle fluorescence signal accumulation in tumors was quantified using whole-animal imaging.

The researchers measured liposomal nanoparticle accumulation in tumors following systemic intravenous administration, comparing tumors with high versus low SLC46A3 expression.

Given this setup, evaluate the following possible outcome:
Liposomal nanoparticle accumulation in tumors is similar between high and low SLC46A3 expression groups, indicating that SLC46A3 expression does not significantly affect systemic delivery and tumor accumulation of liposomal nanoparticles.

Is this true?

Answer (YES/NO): NO